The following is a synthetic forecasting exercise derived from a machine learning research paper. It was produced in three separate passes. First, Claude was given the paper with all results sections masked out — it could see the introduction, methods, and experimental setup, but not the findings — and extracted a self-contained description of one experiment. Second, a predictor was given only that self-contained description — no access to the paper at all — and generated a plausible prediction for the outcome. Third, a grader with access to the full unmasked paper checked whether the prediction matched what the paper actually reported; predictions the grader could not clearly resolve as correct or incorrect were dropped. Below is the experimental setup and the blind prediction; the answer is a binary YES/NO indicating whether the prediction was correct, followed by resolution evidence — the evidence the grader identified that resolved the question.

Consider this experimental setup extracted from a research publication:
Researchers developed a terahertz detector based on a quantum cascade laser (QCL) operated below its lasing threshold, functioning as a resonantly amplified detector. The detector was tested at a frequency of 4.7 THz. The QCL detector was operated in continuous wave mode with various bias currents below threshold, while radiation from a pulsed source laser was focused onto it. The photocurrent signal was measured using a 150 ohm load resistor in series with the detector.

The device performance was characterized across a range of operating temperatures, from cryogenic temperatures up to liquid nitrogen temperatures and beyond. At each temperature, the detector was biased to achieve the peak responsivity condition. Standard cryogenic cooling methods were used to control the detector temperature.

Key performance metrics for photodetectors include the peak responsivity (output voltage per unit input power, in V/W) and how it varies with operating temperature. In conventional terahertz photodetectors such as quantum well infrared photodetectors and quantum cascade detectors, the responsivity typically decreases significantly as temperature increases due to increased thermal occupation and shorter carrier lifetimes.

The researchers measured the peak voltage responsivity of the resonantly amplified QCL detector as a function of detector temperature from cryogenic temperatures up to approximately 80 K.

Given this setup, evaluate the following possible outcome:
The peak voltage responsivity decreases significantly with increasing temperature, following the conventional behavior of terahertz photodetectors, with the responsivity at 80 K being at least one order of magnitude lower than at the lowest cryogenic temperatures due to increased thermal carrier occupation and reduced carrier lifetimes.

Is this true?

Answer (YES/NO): NO